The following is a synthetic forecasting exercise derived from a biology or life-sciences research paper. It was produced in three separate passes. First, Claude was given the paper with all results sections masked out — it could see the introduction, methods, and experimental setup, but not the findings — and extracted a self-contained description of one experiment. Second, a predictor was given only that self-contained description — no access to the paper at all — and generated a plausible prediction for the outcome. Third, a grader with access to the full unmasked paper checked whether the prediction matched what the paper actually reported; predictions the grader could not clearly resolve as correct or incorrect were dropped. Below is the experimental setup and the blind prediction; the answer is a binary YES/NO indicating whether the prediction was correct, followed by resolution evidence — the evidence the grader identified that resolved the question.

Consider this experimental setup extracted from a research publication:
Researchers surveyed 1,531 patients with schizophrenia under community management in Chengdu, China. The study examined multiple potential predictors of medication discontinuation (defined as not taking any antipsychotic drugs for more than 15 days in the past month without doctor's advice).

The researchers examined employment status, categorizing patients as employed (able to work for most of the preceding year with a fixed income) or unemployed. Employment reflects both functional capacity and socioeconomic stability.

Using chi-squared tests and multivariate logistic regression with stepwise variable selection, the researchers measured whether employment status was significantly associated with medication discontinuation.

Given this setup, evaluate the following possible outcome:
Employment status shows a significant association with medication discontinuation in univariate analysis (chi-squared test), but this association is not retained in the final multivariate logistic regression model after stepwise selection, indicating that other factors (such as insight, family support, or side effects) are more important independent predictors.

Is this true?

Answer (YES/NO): NO